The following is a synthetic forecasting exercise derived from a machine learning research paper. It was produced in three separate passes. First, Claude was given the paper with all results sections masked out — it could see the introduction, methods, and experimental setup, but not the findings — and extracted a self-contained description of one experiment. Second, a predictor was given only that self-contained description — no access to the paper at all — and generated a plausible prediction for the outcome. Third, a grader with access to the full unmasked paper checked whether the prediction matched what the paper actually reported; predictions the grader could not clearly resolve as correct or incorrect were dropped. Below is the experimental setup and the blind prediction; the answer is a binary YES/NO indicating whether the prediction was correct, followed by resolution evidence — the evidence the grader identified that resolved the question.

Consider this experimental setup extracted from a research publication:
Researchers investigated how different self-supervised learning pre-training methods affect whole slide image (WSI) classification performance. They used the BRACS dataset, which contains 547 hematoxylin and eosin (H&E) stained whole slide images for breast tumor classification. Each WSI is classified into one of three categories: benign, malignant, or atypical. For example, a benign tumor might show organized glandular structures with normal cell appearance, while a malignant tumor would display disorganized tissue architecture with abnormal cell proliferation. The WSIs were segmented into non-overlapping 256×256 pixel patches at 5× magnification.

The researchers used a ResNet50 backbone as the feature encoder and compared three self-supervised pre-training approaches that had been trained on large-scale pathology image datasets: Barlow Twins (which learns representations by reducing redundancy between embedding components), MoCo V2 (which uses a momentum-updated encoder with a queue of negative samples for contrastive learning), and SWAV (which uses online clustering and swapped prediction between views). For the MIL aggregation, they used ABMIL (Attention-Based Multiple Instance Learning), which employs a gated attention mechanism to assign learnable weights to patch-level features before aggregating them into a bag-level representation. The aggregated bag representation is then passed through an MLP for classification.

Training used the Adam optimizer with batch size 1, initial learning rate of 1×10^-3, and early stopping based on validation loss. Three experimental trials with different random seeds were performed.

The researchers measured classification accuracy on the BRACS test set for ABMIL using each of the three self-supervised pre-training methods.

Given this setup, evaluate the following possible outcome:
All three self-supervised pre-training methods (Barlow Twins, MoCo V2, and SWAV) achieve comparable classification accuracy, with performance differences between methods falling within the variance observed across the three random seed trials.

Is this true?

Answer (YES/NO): NO